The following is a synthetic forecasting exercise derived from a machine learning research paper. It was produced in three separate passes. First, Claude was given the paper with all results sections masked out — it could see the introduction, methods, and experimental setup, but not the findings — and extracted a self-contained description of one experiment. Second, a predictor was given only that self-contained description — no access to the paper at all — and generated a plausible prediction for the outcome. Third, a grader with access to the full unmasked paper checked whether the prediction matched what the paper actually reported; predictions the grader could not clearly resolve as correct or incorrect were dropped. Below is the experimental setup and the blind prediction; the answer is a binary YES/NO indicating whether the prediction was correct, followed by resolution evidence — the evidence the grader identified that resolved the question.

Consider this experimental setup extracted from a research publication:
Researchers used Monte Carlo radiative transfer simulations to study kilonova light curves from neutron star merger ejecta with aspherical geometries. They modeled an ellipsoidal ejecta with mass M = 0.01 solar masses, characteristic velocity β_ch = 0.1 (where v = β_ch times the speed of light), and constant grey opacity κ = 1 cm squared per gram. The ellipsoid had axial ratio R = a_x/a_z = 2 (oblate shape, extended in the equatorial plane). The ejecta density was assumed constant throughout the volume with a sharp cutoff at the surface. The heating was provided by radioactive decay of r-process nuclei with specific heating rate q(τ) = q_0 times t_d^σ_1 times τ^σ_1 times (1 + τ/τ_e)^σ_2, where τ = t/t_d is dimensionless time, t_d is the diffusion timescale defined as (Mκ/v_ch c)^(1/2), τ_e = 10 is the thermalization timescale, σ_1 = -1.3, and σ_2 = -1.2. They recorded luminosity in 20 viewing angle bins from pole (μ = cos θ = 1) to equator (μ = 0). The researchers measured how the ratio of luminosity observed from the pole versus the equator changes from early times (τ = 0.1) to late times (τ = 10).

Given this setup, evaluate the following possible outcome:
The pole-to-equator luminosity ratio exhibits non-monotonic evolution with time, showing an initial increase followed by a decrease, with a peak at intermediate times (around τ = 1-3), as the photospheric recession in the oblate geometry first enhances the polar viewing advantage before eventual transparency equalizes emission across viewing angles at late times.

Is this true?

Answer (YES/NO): NO